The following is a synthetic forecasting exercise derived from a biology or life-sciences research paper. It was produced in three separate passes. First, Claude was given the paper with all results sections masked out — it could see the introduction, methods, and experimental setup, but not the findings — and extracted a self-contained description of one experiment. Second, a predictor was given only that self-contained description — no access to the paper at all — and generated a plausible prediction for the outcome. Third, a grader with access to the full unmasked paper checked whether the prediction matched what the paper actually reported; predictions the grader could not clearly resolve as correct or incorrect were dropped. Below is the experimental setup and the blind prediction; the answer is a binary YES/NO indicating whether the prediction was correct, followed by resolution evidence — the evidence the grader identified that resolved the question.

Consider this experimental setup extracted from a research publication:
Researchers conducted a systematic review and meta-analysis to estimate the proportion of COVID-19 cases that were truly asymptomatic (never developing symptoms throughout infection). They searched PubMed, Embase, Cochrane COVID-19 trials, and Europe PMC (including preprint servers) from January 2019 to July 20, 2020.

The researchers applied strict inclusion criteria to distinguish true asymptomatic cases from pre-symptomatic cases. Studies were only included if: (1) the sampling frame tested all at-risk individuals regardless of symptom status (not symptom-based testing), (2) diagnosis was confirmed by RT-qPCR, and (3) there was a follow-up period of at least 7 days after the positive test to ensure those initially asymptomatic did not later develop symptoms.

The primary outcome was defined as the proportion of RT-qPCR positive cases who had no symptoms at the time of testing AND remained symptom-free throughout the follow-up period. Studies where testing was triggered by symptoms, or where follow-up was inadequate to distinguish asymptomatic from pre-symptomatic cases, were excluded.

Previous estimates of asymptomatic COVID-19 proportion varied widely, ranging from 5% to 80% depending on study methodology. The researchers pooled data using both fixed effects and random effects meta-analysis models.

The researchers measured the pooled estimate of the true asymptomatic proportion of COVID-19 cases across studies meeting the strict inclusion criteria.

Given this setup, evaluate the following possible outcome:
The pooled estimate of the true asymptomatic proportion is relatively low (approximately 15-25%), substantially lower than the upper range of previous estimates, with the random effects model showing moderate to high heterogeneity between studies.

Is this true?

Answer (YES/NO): YES